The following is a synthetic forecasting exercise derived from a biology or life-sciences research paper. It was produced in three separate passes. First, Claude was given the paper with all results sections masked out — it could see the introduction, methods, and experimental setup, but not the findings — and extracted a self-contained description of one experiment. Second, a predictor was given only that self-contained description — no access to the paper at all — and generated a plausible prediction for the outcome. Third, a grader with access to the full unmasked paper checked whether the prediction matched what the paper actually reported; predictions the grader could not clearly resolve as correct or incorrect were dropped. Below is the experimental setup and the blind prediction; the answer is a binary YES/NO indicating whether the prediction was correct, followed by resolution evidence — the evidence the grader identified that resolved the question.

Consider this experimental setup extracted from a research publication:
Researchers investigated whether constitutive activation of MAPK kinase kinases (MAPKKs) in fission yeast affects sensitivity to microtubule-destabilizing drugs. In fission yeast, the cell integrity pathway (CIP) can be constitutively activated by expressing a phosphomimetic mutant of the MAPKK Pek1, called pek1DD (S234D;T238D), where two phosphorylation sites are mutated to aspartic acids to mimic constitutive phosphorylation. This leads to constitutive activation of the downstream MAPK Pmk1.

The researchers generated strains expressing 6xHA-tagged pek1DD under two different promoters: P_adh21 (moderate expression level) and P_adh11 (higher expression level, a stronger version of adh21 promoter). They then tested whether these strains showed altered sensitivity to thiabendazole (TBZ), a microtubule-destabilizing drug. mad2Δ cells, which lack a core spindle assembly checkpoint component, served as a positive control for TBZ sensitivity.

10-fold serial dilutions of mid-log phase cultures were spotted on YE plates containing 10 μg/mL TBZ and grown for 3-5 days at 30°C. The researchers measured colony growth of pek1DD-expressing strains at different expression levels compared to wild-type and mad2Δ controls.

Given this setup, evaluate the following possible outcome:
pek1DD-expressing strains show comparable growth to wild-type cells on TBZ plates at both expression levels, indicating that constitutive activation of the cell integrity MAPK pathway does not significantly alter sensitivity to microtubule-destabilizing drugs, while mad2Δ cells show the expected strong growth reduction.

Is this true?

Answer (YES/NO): NO